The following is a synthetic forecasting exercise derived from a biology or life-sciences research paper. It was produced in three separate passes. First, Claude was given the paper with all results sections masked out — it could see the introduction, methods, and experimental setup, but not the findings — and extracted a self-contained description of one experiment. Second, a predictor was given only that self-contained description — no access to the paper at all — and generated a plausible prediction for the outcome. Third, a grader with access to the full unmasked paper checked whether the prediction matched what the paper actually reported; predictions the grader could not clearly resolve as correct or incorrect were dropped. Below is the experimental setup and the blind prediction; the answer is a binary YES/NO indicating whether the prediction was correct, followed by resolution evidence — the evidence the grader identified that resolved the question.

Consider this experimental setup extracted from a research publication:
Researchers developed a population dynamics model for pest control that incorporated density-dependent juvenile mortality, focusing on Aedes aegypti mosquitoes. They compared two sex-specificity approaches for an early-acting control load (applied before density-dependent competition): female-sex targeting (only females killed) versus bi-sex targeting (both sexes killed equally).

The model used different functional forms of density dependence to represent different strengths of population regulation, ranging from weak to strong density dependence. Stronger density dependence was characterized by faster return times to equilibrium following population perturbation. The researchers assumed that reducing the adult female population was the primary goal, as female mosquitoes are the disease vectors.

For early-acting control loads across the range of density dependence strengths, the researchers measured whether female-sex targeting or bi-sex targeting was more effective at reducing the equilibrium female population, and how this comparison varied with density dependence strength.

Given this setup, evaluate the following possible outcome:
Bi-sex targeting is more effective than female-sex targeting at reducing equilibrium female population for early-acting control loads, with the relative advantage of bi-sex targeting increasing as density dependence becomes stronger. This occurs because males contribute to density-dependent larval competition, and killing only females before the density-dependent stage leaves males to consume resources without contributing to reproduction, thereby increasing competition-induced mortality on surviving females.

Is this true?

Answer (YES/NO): NO